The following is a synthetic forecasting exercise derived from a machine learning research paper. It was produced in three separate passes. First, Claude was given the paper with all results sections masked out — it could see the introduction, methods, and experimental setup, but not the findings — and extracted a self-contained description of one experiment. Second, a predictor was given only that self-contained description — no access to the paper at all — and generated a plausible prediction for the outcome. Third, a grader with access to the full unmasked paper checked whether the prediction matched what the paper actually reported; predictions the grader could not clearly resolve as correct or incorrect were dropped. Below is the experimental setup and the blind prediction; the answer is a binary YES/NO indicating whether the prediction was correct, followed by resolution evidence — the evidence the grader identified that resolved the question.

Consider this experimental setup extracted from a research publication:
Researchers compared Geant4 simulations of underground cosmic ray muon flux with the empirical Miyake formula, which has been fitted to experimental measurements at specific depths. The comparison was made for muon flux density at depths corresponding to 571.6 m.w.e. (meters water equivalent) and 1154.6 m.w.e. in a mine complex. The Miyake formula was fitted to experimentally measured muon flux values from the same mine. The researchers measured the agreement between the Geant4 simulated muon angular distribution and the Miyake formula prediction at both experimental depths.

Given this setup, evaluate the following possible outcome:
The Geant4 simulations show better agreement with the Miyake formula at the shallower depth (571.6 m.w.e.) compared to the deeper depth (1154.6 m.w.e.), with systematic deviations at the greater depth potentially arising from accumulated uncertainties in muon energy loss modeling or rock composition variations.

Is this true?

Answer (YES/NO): NO